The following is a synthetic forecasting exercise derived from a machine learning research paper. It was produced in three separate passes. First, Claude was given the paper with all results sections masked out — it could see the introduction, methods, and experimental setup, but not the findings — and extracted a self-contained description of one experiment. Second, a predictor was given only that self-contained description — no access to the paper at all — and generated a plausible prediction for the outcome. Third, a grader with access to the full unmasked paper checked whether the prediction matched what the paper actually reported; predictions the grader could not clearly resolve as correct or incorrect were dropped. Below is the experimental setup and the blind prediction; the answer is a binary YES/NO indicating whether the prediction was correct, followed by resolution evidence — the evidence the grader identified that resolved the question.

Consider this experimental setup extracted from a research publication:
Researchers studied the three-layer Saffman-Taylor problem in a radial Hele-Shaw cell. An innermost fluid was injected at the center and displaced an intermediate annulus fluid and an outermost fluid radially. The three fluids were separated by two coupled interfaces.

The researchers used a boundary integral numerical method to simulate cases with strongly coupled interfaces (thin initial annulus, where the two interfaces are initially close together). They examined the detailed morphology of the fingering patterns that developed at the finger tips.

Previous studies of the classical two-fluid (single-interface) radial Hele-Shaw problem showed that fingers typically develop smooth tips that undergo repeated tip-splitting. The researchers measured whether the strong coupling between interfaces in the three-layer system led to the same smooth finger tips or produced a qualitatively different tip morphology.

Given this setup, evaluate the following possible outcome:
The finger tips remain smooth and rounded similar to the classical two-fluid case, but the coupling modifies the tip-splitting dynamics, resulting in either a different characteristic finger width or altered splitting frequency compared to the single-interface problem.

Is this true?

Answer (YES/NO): NO